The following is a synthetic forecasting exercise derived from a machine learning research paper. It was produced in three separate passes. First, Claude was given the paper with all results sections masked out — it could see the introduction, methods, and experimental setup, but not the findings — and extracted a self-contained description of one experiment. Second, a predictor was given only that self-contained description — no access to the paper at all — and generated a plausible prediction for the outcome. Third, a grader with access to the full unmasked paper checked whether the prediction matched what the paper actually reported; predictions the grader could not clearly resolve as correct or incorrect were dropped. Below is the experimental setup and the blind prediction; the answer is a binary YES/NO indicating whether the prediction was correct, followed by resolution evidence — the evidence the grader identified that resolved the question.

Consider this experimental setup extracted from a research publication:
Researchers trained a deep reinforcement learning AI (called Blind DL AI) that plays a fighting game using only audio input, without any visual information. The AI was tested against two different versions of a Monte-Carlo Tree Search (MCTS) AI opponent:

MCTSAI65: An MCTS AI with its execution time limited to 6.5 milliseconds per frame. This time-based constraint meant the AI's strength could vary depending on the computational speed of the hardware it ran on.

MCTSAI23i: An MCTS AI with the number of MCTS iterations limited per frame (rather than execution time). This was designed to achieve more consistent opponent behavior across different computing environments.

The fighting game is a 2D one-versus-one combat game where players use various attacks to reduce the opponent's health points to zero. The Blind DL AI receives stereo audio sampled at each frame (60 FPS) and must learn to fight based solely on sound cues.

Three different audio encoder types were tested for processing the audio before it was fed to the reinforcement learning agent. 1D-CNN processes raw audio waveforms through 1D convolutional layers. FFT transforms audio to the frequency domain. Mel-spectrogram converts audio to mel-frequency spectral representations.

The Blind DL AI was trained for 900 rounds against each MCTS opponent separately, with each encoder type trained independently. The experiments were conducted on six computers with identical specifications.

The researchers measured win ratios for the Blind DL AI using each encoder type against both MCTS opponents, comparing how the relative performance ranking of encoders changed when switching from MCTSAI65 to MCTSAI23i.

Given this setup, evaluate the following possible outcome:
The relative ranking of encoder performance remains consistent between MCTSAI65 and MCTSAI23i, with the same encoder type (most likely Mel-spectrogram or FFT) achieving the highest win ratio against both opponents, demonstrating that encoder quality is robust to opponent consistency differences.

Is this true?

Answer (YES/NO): NO